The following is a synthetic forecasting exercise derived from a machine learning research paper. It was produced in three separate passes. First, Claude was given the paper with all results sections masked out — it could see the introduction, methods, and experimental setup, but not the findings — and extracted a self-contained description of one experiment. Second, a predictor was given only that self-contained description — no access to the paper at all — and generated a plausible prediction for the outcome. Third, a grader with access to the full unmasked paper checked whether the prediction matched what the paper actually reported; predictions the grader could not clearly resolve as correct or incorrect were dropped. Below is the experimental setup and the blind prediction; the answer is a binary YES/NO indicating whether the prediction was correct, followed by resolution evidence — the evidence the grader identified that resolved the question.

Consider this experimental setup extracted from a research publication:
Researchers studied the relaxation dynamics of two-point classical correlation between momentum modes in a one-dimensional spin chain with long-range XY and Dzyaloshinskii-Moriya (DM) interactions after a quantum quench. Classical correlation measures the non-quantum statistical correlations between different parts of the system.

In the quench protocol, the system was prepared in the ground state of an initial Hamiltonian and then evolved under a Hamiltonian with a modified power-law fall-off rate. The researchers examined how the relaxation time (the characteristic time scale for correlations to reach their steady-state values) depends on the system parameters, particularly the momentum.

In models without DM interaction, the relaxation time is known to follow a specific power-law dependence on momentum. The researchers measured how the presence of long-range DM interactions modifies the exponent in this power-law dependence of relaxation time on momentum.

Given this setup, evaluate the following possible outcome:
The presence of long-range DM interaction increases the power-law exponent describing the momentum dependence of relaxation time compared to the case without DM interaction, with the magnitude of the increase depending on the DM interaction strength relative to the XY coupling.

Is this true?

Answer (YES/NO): NO